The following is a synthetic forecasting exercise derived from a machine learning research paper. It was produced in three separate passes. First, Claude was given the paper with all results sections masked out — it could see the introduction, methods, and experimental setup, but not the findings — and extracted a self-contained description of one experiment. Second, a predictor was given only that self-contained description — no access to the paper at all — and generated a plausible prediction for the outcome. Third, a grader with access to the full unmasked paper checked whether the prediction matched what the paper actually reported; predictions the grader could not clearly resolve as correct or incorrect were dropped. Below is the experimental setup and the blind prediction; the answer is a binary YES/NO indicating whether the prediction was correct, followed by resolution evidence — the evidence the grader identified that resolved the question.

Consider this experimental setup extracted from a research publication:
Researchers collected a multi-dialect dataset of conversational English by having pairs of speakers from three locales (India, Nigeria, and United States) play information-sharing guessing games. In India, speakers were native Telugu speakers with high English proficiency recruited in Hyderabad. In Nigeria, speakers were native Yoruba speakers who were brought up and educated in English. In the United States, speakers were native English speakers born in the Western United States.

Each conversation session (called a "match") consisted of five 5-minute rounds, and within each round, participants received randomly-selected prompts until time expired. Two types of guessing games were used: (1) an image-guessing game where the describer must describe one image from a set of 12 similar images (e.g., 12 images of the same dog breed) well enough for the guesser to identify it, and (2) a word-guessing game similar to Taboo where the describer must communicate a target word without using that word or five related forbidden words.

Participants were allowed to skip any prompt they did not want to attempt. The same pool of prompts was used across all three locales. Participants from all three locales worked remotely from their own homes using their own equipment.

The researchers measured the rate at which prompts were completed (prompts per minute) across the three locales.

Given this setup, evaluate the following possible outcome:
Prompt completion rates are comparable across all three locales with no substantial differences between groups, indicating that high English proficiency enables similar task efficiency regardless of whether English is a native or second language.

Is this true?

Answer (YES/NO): NO